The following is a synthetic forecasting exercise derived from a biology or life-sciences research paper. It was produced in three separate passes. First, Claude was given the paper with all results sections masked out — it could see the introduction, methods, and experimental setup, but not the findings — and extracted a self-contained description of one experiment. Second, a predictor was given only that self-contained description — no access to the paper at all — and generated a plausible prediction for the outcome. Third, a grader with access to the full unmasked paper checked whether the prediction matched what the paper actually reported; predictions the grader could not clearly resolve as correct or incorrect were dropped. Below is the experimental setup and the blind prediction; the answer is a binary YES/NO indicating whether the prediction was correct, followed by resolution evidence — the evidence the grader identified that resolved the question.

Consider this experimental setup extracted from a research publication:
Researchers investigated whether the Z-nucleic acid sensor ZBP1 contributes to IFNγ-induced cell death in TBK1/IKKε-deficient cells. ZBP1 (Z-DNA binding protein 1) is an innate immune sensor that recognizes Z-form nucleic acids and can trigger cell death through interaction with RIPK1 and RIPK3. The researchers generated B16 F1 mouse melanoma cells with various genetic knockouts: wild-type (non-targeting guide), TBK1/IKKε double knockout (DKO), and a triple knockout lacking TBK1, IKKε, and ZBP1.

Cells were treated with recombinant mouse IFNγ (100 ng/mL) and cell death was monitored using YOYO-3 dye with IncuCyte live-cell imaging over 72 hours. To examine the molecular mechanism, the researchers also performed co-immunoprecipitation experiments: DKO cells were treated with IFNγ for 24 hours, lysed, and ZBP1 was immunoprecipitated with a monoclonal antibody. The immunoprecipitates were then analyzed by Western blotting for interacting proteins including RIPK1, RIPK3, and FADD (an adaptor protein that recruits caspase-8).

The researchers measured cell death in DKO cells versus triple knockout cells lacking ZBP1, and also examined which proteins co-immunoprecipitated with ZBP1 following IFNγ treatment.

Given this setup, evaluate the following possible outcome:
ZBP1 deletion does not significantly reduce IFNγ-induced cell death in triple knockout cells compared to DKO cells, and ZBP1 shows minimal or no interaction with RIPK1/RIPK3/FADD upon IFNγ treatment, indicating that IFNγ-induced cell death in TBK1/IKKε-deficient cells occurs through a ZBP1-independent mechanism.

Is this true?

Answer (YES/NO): NO